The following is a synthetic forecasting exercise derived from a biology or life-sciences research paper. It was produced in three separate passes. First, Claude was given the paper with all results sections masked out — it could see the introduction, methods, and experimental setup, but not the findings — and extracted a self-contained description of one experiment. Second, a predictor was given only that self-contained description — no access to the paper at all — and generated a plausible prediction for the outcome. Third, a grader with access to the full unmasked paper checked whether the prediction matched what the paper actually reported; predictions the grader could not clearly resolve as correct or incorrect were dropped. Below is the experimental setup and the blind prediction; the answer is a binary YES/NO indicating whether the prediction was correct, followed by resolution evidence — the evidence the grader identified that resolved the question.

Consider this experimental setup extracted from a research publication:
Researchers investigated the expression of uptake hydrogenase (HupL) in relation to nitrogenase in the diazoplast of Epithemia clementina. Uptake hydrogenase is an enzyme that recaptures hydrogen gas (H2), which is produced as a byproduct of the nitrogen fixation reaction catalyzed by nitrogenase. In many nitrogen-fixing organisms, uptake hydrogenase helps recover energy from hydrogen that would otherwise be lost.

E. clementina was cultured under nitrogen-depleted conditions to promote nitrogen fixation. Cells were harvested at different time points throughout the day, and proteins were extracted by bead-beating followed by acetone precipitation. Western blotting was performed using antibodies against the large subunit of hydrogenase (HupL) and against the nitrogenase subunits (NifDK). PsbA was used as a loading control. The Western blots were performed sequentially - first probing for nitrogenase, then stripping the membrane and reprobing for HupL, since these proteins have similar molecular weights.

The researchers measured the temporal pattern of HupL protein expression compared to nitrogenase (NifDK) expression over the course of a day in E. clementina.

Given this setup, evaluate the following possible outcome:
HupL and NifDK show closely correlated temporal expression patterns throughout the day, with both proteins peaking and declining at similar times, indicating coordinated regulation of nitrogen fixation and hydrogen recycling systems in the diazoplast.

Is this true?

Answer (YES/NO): NO